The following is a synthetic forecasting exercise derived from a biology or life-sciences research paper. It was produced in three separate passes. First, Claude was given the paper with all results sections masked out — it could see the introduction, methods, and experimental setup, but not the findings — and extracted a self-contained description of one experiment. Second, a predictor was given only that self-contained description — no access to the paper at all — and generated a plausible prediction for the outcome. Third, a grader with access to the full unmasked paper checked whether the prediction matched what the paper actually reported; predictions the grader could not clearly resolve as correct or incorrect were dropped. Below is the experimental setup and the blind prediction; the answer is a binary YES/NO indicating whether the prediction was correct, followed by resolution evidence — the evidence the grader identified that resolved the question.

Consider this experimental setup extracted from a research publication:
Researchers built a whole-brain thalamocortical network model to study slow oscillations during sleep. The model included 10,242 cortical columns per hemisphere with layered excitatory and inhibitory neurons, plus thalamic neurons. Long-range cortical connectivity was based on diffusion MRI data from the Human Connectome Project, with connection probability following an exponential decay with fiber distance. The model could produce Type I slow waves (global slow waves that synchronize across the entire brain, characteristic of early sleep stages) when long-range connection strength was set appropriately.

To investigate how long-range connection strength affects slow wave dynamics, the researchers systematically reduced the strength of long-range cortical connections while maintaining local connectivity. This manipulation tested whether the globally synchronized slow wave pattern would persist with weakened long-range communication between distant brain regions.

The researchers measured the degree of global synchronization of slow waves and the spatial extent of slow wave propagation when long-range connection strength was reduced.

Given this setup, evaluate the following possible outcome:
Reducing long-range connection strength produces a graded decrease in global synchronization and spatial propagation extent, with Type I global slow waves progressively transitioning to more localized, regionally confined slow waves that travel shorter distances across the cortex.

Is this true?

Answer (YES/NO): NO